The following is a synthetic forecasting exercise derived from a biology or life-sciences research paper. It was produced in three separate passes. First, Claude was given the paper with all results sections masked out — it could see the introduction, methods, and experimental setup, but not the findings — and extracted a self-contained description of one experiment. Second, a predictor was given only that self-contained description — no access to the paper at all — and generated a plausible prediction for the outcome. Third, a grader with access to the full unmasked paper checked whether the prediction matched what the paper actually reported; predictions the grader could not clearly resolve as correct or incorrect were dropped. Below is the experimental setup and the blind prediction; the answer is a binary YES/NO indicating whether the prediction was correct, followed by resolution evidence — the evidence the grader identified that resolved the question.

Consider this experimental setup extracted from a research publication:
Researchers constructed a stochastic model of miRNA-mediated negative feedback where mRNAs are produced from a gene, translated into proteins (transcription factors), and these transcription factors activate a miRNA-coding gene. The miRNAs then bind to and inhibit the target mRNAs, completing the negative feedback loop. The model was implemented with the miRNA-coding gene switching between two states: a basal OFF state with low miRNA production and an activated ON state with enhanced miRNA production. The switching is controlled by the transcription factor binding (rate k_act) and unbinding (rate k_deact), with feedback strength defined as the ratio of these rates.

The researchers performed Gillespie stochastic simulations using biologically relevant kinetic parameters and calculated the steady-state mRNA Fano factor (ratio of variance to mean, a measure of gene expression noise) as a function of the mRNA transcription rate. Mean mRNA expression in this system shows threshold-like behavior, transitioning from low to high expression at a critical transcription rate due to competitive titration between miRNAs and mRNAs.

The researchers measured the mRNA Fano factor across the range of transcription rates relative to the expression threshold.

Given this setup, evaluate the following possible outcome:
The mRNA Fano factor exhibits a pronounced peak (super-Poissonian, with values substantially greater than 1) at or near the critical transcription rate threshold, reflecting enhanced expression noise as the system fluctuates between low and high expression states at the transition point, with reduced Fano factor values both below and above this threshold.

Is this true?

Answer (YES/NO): YES